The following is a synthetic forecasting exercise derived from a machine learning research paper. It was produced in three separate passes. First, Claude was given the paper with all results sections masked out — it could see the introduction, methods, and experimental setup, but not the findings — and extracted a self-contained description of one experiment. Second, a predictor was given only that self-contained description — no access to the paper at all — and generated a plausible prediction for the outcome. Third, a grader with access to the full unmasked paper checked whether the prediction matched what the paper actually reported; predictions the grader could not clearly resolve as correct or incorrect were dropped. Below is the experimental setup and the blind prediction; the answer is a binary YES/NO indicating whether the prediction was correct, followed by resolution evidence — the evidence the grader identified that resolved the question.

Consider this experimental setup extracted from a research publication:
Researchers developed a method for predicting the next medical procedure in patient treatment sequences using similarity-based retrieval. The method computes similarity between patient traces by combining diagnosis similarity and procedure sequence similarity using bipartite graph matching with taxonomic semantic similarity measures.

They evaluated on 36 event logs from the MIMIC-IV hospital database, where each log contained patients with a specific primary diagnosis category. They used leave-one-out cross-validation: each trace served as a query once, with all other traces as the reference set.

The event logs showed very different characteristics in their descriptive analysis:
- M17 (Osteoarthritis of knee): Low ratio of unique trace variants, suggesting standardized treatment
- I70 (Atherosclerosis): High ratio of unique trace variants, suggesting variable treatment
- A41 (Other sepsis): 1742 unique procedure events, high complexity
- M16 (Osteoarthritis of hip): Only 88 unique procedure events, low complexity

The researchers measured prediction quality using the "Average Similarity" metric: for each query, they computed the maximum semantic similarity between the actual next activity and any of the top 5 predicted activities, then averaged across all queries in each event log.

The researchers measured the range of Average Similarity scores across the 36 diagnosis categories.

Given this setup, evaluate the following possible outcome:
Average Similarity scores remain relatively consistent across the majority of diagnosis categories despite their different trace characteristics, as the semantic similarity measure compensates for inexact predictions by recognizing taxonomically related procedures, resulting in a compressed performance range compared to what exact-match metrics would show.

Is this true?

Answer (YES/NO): NO